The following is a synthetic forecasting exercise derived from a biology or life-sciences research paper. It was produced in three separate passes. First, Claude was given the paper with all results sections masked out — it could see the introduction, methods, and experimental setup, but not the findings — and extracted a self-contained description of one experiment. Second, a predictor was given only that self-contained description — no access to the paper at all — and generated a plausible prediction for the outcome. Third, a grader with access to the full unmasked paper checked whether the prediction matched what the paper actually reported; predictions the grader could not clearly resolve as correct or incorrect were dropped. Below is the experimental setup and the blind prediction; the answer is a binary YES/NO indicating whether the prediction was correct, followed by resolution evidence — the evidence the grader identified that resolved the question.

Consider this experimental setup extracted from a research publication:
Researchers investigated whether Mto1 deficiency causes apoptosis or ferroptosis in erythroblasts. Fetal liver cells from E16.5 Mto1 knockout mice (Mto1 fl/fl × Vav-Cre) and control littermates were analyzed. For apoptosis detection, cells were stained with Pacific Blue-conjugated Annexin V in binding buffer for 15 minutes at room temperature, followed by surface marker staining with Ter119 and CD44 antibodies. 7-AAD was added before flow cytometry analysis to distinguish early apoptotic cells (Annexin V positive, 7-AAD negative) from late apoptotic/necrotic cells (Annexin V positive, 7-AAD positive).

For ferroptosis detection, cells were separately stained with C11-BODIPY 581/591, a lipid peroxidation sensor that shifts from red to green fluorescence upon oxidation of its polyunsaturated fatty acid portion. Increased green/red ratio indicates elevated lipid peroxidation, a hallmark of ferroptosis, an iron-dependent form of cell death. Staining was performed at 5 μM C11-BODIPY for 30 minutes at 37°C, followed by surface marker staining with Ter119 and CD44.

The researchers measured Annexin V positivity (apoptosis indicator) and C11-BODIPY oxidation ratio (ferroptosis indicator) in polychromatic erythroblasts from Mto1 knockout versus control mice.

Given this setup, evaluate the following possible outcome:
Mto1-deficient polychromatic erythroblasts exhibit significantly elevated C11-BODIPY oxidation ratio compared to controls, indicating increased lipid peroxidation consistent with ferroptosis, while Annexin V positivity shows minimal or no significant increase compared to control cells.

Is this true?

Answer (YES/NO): NO